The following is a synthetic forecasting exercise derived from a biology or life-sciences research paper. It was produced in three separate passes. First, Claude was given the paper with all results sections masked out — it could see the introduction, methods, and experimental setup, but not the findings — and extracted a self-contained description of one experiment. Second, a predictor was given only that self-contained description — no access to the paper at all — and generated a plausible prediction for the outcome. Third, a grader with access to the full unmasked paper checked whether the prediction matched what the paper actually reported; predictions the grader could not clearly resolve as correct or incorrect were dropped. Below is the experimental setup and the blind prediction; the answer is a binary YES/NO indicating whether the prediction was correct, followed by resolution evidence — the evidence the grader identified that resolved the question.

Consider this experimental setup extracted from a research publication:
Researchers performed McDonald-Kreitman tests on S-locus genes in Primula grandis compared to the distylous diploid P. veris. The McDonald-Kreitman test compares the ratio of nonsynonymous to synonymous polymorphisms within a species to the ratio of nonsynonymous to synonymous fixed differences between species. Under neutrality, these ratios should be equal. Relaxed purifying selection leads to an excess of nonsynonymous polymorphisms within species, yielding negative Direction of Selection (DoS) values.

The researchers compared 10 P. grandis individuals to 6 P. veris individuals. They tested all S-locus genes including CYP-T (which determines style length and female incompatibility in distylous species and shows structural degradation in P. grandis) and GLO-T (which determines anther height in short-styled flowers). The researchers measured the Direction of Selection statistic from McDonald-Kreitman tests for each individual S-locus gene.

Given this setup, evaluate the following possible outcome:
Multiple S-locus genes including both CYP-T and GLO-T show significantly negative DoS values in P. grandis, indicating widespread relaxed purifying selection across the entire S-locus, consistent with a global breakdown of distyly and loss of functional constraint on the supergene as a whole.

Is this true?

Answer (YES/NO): NO